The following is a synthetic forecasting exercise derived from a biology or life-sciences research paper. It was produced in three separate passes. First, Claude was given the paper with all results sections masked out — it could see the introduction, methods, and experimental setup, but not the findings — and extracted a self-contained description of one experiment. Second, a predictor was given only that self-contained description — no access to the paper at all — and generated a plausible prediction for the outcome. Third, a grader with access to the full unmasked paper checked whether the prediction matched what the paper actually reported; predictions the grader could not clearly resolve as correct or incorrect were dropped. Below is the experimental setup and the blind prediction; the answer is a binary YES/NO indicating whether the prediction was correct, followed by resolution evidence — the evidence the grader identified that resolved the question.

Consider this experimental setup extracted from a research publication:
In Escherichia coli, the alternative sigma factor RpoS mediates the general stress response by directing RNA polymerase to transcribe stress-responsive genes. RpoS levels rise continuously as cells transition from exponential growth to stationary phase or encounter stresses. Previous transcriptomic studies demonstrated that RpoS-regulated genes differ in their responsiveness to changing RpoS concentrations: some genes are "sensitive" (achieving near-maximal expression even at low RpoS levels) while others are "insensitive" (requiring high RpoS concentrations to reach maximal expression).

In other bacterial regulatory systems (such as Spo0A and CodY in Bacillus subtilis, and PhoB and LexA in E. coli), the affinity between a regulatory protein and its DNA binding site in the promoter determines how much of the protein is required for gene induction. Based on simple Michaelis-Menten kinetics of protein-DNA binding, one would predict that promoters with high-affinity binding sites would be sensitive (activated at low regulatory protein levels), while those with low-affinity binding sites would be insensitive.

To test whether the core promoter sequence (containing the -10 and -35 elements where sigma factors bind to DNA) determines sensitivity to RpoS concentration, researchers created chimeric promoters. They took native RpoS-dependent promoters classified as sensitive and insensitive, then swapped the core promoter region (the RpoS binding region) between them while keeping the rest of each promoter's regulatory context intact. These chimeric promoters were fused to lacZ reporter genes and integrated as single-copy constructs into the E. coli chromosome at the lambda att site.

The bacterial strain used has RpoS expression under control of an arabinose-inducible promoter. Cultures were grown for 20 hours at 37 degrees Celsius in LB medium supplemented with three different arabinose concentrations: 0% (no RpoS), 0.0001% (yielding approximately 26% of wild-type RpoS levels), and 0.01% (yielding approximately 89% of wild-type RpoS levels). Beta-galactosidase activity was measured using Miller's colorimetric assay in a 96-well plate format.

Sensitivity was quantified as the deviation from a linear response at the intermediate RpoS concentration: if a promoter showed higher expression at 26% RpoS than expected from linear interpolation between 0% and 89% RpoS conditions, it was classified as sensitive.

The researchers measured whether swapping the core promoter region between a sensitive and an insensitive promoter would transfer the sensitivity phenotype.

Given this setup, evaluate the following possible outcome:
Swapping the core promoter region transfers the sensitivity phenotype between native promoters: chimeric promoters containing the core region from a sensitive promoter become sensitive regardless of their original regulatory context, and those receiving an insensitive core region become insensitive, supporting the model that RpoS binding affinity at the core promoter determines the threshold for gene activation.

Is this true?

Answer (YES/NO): NO